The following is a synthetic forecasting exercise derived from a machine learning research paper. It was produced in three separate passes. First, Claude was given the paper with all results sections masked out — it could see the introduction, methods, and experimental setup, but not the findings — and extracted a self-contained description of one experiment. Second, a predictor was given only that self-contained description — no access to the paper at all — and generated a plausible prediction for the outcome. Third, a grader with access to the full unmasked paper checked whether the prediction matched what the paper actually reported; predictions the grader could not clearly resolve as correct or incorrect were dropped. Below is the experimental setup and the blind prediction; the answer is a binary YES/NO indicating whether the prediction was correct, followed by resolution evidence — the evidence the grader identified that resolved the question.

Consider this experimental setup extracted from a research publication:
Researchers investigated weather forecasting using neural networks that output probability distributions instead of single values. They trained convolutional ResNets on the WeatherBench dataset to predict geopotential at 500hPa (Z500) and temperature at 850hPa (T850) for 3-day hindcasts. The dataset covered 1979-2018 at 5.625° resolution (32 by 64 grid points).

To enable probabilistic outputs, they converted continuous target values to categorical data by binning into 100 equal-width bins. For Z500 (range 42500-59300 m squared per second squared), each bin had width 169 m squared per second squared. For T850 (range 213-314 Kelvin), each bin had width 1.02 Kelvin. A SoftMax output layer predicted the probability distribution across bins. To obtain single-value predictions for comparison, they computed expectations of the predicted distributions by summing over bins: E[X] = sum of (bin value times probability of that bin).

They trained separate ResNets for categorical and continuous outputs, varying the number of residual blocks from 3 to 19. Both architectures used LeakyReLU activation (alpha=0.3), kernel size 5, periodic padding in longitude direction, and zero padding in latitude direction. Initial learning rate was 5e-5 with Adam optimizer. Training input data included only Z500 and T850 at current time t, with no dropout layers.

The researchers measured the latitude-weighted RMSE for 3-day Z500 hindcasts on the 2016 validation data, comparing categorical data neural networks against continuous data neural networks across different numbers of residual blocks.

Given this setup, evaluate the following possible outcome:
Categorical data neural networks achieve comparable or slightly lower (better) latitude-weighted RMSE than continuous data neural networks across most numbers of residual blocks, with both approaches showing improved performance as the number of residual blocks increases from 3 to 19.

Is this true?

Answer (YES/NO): NO